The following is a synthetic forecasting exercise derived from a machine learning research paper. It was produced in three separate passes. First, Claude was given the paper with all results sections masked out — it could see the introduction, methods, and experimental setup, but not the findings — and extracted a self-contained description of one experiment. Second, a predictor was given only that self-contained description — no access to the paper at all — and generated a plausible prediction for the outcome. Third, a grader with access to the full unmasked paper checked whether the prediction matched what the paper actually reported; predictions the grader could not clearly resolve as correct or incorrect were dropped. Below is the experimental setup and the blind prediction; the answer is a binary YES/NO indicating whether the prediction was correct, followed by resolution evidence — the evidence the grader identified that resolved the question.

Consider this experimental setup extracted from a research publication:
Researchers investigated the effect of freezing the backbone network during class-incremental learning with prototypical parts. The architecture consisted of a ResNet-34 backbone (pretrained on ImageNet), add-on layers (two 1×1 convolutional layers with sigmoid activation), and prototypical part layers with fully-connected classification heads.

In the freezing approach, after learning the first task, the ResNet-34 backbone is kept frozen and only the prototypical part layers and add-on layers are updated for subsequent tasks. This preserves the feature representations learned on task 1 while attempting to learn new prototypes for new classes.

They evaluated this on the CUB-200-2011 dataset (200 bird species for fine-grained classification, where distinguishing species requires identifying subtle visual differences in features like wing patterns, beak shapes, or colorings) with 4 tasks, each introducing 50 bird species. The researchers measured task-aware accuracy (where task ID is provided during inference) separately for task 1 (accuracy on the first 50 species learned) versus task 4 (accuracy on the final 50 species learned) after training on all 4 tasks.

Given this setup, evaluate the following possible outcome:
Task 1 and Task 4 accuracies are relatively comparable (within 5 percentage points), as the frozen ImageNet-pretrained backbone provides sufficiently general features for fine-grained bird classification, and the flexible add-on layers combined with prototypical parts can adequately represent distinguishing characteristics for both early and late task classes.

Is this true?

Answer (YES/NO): NO